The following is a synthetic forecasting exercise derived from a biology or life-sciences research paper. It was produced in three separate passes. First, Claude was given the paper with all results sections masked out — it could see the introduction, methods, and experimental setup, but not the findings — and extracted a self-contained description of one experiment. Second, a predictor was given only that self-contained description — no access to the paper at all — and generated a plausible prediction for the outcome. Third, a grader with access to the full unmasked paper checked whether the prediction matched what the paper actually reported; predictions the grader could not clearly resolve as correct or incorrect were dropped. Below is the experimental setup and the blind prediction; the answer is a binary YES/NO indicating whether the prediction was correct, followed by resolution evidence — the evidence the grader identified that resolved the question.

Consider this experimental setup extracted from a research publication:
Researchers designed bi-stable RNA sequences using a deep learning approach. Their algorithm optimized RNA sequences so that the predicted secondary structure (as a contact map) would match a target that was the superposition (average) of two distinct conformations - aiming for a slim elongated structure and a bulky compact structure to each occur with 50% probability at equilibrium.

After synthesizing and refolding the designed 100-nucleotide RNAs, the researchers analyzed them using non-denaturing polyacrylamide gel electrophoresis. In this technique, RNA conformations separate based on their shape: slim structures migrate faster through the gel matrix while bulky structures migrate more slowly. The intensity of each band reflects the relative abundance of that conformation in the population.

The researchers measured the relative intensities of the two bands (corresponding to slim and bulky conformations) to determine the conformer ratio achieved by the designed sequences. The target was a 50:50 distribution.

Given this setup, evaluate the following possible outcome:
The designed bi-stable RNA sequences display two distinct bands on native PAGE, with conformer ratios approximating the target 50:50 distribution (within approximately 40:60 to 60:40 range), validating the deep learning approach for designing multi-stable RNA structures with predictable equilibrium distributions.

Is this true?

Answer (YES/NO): NO